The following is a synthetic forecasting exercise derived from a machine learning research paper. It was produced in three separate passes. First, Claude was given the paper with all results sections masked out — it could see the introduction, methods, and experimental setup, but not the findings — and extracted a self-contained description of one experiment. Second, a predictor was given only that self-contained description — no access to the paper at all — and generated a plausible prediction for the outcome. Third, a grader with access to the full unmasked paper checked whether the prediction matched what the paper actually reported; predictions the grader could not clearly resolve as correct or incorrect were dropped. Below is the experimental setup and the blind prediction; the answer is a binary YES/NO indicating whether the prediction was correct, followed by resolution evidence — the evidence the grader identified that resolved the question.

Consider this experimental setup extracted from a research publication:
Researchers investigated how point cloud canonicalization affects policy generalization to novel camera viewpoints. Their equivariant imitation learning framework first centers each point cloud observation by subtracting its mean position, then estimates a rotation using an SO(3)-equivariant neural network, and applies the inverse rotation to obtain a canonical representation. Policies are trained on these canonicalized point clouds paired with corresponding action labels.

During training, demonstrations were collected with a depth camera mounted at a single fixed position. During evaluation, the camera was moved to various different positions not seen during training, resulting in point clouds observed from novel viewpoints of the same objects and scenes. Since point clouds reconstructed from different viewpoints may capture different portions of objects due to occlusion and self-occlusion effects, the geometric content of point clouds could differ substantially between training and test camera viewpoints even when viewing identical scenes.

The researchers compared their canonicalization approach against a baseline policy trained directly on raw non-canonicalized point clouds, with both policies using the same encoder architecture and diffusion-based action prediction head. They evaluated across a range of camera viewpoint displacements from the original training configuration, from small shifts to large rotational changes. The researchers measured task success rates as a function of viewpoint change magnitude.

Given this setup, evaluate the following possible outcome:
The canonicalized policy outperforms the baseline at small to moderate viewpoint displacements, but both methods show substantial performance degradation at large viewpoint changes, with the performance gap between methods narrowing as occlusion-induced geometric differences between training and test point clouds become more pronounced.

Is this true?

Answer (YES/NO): NO